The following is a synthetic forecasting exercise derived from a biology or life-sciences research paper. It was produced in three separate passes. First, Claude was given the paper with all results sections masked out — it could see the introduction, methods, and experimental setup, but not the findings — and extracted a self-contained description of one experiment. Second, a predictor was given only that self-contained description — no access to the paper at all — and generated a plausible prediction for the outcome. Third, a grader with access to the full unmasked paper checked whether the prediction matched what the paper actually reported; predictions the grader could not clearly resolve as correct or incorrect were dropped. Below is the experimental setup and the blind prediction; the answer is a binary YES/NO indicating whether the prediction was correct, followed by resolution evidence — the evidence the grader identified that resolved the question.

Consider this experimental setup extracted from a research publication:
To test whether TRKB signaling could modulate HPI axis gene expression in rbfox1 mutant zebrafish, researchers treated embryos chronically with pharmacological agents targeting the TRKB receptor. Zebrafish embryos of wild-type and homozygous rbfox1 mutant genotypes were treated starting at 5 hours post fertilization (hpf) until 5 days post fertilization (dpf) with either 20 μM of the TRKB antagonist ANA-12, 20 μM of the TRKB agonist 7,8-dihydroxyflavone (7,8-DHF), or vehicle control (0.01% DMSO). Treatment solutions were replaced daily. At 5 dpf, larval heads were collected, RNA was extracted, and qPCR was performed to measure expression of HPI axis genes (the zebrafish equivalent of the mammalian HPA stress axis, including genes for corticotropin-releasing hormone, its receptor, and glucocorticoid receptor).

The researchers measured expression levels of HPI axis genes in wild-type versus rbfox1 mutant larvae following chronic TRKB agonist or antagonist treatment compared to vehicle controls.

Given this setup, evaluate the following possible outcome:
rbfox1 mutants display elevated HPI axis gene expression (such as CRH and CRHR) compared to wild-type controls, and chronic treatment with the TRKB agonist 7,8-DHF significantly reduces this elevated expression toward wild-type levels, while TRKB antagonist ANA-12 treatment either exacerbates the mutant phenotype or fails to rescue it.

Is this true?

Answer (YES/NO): NO